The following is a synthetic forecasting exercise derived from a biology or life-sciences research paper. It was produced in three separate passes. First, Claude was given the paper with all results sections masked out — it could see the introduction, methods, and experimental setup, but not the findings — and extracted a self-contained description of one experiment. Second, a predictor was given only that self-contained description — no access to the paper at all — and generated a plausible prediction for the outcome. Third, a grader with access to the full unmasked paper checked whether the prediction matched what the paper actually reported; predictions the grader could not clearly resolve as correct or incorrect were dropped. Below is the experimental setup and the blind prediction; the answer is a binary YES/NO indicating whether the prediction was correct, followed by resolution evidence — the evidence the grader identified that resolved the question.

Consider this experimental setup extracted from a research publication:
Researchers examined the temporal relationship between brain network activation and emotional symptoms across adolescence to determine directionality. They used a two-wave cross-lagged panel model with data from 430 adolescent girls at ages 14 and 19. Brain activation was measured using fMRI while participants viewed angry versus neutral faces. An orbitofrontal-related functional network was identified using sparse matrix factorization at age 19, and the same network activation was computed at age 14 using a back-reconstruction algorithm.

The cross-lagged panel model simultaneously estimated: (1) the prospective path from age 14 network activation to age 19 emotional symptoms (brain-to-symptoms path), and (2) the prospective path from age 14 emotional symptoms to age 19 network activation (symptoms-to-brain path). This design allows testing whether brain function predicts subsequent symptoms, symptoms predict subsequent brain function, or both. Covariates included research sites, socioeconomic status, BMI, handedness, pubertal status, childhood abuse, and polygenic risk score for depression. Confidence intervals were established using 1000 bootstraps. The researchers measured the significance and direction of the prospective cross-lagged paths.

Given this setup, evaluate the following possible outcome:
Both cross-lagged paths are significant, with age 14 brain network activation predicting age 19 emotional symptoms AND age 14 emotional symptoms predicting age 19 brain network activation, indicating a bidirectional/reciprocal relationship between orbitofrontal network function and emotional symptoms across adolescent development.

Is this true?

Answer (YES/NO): NO